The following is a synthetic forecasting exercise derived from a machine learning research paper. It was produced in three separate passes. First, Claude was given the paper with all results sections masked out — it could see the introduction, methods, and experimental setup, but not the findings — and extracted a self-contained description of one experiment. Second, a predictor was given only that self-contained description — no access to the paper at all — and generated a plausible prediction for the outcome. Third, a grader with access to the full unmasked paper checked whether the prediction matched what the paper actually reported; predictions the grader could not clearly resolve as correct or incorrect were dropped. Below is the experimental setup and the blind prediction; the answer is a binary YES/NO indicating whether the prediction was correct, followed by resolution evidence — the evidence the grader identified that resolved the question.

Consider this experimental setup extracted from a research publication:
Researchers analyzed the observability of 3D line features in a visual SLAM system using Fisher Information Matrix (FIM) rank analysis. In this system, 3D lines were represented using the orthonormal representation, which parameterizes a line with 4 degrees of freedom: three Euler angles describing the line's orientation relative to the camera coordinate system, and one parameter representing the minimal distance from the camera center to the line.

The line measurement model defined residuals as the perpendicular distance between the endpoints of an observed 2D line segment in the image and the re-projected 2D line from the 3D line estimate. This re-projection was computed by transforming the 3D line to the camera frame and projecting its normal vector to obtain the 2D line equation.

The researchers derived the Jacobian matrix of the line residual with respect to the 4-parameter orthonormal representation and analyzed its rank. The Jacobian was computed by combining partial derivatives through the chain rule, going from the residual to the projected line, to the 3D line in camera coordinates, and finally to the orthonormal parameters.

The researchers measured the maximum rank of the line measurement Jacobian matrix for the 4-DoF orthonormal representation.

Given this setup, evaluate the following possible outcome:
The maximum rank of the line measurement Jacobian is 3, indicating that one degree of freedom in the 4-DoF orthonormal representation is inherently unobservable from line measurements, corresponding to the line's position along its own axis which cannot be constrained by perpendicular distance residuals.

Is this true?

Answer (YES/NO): NO